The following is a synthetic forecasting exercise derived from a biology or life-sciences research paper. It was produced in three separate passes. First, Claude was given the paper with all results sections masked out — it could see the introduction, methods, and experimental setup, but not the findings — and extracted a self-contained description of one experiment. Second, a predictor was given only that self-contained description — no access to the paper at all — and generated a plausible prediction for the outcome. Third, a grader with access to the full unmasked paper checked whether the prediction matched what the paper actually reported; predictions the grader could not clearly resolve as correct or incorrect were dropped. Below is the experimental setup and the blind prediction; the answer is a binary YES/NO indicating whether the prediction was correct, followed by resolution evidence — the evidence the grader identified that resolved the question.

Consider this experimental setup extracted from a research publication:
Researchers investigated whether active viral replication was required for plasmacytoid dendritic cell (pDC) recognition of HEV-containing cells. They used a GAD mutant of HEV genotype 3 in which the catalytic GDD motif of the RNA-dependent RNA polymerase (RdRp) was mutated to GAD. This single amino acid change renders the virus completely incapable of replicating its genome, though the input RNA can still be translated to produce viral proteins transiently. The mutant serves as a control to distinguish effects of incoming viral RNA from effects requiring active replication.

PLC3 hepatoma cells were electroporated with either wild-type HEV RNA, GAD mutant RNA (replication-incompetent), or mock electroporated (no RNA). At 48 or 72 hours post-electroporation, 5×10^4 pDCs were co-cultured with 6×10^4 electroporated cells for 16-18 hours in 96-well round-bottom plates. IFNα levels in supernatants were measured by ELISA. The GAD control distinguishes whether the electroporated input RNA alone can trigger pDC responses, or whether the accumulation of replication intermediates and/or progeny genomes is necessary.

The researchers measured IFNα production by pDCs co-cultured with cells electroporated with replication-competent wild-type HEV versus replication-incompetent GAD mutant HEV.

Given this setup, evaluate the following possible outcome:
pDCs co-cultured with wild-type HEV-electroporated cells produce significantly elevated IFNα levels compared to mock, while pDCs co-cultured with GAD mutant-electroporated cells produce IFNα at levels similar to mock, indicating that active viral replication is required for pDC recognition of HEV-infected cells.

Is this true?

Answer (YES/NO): YES